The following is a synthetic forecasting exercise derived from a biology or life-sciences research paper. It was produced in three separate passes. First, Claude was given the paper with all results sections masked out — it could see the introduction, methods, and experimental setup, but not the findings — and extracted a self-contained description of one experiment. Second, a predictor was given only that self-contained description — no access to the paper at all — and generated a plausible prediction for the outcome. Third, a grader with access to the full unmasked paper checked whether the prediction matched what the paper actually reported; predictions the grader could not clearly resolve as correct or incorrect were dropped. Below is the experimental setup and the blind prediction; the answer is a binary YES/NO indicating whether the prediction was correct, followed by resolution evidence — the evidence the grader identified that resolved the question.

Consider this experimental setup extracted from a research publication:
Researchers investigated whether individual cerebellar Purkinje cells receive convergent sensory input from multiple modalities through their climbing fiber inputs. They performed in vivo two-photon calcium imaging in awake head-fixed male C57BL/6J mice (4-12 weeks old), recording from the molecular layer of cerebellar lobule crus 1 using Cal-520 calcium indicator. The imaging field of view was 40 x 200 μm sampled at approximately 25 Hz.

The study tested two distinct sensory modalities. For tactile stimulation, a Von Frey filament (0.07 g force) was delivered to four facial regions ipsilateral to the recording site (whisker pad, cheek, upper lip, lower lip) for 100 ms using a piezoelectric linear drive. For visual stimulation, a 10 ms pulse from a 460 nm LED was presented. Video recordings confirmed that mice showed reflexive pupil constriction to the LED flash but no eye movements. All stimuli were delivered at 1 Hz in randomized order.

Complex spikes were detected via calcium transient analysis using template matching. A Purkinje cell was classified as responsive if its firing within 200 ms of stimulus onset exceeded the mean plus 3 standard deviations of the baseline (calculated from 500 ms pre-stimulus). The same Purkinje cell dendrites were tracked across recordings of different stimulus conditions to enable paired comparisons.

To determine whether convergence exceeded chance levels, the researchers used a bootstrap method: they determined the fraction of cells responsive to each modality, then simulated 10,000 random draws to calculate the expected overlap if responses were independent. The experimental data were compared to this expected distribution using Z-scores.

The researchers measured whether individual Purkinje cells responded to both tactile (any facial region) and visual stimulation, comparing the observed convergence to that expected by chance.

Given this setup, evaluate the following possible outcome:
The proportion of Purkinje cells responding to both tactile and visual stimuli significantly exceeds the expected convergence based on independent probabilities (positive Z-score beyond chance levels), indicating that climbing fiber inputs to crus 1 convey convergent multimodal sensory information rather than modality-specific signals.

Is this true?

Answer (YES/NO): YES